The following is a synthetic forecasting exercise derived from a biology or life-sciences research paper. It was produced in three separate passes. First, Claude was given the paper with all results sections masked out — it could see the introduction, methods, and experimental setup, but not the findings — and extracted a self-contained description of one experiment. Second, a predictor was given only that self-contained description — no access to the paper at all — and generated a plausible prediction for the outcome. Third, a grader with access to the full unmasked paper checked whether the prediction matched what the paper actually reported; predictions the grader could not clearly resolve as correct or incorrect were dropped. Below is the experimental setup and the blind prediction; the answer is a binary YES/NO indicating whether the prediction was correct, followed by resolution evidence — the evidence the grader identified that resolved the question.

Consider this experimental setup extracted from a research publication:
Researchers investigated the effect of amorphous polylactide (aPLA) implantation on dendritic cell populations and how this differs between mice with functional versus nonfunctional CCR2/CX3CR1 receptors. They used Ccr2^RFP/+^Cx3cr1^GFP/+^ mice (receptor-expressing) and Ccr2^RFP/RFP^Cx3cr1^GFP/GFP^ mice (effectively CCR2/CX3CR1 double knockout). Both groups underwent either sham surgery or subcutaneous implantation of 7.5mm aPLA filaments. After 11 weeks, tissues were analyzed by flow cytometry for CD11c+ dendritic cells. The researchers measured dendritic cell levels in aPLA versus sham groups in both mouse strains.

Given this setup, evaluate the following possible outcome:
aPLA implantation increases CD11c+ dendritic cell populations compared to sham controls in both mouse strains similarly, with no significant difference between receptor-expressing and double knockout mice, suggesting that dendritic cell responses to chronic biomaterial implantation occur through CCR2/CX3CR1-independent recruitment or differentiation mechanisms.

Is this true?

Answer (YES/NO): NO